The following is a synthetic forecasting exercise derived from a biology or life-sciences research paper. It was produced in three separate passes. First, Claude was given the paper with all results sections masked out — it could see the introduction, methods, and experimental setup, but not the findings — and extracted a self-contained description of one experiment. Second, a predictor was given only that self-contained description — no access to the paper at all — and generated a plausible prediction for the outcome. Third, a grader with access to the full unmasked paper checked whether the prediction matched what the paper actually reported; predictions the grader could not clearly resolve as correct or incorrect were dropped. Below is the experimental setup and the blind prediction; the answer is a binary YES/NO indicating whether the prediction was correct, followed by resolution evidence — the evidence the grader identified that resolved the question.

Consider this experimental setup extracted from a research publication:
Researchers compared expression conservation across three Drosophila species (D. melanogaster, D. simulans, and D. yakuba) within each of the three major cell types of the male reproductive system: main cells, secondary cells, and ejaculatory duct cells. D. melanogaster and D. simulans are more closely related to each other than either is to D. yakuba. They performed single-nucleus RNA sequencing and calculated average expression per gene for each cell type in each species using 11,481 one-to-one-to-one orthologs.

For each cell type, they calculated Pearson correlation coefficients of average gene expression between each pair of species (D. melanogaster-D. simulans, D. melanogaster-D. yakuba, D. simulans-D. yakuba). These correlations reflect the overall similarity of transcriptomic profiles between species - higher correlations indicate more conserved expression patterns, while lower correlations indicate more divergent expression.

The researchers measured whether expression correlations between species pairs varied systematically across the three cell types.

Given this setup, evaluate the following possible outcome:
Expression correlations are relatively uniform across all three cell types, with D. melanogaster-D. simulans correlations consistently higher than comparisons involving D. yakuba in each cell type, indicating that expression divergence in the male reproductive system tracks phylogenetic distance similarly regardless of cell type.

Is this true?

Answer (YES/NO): NO